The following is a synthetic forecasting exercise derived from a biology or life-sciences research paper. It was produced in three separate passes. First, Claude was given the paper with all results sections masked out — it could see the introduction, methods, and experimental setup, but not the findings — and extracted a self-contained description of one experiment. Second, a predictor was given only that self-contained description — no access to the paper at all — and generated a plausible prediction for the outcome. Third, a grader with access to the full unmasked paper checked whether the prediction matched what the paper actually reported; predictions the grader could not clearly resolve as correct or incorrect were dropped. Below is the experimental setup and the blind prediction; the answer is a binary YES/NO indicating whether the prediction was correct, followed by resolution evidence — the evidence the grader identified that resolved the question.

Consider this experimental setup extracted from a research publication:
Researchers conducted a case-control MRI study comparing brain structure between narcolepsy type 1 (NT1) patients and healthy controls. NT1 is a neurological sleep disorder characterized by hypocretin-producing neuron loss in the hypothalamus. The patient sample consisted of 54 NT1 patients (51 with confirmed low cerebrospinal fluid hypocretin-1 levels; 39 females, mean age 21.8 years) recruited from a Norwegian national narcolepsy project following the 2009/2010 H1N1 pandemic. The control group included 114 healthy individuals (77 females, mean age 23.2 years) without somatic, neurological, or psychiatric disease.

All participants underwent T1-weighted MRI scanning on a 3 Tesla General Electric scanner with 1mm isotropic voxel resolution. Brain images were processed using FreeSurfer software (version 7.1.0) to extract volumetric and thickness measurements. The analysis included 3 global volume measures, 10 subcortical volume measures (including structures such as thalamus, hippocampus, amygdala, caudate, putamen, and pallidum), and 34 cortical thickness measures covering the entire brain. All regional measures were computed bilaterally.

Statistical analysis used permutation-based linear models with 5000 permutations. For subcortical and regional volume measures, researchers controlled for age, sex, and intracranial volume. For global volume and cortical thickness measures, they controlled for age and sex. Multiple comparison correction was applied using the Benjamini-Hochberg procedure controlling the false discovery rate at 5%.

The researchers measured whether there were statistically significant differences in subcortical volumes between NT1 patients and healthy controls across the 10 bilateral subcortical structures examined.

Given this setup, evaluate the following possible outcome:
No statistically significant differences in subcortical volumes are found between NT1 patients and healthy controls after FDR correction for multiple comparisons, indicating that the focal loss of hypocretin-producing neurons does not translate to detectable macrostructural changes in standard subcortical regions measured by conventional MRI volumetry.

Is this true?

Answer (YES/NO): YES